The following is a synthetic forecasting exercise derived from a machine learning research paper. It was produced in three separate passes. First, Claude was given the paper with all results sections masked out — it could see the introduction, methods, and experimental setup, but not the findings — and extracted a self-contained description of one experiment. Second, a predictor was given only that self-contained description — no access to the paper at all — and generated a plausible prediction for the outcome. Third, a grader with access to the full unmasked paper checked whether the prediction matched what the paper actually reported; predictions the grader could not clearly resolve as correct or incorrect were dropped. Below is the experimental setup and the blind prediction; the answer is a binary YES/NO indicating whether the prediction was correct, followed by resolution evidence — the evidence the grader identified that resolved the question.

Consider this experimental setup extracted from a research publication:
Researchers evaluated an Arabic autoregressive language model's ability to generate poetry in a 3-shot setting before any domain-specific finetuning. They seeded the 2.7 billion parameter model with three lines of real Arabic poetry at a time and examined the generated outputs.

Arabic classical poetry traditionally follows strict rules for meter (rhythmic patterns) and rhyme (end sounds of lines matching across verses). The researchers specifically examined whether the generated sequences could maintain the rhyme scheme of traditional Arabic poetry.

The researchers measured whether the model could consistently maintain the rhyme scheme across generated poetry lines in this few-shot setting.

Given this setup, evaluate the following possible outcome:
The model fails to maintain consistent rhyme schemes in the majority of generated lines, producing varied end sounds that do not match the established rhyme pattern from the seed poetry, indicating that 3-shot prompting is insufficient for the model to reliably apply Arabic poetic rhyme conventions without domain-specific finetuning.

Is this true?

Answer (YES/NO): YES